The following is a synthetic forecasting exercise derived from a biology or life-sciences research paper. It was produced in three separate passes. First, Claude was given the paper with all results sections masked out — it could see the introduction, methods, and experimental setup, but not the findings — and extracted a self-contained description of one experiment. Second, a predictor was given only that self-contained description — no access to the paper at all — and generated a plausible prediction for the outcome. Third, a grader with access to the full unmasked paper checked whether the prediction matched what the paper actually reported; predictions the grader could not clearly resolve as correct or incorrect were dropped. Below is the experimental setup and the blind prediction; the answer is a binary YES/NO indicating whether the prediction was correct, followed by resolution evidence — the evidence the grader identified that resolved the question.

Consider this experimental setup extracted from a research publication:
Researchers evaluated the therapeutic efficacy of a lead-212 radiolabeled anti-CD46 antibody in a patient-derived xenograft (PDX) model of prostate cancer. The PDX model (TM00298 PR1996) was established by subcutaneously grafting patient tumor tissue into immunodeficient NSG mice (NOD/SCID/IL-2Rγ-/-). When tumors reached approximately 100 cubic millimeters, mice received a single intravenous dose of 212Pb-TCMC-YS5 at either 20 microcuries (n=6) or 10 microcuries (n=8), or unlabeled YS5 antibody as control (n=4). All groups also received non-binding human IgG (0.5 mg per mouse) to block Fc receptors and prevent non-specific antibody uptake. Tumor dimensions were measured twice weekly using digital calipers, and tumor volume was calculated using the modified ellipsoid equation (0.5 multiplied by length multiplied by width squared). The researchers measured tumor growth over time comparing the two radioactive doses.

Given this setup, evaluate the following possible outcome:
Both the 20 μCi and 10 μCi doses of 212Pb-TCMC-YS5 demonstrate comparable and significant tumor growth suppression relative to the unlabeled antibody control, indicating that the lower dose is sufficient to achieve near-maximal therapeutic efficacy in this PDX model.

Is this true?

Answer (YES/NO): NO